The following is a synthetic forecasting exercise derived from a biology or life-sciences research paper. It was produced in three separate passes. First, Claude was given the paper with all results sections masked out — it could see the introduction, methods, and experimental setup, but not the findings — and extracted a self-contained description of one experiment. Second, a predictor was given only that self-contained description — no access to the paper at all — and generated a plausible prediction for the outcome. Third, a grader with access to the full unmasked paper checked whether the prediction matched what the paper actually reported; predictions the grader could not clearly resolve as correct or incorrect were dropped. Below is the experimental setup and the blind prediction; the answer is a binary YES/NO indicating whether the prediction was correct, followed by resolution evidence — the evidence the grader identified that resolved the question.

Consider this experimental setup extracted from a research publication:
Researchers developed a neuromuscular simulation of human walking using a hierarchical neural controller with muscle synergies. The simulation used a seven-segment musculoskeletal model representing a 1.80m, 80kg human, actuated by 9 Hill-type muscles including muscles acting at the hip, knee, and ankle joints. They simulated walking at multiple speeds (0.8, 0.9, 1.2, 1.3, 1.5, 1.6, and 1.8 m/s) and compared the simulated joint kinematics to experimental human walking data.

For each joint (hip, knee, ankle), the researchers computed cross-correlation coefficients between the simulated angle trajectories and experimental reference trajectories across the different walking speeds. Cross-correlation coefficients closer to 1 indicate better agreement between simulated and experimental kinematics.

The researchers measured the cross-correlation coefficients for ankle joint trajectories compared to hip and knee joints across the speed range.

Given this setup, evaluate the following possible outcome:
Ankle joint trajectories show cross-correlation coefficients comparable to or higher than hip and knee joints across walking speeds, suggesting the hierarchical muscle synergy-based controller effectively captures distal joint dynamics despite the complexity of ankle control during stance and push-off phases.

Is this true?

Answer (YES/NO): NO